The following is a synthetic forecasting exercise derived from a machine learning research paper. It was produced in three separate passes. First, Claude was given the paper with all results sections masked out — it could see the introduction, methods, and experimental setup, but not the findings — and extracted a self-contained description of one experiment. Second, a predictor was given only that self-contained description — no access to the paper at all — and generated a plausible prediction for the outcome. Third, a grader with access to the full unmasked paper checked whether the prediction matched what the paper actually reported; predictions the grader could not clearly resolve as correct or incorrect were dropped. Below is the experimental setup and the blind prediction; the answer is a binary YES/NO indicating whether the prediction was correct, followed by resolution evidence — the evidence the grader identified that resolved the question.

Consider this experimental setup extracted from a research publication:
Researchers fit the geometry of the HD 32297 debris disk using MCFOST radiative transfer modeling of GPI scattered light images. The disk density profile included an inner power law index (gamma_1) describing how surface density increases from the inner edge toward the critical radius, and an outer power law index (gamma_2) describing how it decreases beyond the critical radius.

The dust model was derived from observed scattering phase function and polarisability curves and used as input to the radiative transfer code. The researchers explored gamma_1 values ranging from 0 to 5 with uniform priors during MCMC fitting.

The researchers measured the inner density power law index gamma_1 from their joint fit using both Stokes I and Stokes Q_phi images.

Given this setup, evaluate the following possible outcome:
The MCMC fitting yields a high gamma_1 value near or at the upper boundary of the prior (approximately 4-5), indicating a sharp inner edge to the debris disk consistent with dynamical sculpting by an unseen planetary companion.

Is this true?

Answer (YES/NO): NO